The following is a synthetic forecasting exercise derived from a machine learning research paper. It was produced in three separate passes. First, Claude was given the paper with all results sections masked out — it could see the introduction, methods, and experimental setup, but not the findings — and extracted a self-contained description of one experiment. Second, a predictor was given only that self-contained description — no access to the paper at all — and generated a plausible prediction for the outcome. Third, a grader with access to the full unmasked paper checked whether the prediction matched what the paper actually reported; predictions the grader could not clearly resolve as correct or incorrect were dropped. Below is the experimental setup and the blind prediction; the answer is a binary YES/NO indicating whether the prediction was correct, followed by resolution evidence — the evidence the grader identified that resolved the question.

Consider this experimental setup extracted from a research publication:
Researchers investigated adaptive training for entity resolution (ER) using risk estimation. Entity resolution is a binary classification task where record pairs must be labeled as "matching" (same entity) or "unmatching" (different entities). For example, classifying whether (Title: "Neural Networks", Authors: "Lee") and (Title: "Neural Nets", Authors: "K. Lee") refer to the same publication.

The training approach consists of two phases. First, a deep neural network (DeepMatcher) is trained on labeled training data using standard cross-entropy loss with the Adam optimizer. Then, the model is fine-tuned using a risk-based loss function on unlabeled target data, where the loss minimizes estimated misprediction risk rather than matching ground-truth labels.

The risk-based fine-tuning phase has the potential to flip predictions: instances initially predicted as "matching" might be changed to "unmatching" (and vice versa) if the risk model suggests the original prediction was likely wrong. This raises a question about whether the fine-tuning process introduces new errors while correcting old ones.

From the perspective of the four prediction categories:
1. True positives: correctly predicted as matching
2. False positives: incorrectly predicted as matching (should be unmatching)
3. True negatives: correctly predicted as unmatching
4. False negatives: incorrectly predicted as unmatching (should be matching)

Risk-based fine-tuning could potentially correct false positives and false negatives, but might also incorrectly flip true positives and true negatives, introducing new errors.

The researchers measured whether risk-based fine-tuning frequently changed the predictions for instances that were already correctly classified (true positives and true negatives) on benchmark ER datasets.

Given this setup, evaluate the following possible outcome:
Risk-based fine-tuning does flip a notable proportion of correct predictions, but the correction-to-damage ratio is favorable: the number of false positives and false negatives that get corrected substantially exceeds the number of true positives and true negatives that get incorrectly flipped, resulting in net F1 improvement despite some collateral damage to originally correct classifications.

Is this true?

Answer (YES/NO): NO